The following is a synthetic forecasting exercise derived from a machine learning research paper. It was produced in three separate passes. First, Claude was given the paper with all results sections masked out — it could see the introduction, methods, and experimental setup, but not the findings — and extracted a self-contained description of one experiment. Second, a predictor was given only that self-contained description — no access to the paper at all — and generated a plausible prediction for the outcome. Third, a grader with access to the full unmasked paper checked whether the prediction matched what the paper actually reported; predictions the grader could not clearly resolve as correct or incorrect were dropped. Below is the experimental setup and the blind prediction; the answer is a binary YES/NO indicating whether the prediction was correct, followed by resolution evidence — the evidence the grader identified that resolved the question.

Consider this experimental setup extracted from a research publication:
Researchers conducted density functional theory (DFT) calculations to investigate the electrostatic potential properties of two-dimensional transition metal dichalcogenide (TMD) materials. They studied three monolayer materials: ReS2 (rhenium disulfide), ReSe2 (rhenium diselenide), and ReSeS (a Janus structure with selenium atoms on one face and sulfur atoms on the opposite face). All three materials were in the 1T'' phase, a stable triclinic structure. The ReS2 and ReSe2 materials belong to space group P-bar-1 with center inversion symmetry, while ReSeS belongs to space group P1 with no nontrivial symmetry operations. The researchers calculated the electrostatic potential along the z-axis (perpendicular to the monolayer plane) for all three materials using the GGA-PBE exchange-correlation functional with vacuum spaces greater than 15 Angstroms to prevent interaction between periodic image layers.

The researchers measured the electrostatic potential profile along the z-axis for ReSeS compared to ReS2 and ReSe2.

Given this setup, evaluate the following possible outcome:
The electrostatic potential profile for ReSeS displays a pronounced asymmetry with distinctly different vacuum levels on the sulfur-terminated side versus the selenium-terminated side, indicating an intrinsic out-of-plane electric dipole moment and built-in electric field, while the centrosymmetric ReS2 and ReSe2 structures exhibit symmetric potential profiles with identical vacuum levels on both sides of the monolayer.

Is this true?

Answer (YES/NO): YES